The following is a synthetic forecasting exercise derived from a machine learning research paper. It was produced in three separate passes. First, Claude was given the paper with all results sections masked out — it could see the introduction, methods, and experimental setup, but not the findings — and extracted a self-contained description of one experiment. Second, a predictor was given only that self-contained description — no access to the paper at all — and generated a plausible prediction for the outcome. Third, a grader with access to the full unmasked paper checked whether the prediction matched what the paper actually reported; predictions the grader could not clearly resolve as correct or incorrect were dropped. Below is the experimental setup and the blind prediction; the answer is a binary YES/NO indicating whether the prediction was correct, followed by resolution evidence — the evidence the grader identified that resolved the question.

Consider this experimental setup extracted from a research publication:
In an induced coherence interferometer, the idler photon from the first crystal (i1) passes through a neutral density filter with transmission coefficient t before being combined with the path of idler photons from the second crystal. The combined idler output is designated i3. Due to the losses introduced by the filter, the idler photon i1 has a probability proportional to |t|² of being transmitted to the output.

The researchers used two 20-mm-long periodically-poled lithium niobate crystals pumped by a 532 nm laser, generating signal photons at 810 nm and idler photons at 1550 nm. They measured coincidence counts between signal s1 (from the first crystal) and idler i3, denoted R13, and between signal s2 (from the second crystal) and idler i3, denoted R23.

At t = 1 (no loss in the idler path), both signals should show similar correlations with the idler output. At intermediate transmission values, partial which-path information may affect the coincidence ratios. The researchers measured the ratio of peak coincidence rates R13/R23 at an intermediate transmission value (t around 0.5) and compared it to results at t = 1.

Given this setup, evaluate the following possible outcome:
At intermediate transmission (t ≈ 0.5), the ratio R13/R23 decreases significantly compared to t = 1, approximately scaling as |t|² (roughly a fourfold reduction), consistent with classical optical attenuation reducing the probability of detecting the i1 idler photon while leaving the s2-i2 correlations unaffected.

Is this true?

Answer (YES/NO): YES